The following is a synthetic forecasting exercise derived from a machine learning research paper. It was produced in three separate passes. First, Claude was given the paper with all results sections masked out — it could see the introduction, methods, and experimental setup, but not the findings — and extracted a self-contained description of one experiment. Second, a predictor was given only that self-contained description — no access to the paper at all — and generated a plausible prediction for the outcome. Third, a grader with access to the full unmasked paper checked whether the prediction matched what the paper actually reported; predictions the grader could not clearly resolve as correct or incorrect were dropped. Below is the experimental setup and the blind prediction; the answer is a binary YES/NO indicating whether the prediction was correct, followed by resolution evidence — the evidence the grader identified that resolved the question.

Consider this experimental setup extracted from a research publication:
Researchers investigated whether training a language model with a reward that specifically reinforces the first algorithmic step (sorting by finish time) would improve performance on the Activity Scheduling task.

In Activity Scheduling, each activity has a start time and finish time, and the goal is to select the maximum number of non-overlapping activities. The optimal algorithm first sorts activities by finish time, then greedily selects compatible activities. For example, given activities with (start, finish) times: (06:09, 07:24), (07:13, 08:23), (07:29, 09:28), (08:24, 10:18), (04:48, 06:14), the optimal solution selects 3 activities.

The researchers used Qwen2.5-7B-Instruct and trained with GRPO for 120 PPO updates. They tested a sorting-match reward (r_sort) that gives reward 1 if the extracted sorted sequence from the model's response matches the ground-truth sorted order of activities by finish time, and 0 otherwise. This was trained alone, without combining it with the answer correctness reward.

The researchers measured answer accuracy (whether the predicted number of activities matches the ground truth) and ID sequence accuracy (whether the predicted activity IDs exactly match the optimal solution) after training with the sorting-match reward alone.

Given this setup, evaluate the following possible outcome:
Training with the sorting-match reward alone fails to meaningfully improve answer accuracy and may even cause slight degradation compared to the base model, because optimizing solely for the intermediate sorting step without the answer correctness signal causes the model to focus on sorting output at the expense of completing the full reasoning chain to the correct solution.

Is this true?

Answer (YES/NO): NO